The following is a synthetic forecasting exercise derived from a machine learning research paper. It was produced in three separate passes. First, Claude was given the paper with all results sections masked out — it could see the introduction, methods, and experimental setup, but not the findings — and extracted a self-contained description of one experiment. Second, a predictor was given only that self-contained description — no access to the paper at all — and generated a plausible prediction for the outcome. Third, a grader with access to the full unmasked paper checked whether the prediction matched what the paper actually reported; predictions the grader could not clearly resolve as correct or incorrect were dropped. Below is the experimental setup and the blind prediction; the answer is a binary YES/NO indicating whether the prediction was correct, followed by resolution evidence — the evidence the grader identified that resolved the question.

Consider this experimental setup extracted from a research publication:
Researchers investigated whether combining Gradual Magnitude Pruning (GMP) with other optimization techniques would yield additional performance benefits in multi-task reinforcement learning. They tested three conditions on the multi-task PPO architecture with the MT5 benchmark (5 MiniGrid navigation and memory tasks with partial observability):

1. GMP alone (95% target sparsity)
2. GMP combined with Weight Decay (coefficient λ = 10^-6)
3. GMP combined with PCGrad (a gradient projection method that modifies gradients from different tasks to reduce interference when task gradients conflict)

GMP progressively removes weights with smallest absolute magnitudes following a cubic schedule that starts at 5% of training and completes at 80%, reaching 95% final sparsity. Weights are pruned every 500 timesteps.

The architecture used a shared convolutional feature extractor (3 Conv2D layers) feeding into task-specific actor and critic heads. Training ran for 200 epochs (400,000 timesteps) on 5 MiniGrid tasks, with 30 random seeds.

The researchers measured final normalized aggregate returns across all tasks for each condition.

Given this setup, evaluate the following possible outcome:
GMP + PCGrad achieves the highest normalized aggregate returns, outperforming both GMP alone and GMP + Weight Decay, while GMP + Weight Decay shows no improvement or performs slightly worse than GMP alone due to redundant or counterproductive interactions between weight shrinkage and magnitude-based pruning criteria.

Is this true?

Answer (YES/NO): NO